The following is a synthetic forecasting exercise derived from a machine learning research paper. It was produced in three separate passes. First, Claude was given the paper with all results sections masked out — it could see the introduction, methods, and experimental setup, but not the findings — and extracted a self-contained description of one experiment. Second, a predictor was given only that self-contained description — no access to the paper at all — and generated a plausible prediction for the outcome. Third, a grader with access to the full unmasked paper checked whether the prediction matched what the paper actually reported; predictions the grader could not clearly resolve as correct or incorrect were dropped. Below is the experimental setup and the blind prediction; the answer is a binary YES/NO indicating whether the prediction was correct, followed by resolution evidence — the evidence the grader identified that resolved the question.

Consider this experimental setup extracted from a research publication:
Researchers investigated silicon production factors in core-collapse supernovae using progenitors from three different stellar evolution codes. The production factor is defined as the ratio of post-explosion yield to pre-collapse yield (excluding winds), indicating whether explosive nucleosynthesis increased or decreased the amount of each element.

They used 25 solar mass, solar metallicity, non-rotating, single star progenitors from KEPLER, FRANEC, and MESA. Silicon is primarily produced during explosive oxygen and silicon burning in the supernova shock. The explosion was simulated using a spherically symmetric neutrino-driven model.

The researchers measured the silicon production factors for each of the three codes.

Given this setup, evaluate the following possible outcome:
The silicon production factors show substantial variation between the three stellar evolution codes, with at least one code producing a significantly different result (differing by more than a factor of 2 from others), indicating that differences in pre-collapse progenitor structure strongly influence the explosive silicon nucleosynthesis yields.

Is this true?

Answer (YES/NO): NO